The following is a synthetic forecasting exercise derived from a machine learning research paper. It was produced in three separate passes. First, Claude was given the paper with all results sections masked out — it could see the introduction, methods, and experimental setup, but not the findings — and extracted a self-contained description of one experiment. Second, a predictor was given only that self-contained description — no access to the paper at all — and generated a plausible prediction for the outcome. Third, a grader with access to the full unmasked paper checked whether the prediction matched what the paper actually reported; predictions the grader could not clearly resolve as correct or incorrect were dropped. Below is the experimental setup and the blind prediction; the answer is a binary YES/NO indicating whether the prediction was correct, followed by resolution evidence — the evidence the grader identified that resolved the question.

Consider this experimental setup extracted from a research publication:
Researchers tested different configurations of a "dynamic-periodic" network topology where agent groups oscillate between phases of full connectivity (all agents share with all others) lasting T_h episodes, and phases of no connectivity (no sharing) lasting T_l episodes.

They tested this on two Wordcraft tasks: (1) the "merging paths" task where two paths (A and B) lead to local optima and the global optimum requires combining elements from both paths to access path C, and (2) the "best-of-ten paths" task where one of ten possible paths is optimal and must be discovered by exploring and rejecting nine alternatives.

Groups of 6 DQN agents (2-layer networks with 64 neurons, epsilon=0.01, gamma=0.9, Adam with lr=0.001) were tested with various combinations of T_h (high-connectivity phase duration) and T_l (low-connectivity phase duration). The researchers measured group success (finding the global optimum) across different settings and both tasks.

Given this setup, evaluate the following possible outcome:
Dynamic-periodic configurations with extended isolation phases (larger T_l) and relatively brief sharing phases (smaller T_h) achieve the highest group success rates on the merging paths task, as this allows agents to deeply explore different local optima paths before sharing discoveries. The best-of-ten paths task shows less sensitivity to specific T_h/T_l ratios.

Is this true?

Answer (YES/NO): NO